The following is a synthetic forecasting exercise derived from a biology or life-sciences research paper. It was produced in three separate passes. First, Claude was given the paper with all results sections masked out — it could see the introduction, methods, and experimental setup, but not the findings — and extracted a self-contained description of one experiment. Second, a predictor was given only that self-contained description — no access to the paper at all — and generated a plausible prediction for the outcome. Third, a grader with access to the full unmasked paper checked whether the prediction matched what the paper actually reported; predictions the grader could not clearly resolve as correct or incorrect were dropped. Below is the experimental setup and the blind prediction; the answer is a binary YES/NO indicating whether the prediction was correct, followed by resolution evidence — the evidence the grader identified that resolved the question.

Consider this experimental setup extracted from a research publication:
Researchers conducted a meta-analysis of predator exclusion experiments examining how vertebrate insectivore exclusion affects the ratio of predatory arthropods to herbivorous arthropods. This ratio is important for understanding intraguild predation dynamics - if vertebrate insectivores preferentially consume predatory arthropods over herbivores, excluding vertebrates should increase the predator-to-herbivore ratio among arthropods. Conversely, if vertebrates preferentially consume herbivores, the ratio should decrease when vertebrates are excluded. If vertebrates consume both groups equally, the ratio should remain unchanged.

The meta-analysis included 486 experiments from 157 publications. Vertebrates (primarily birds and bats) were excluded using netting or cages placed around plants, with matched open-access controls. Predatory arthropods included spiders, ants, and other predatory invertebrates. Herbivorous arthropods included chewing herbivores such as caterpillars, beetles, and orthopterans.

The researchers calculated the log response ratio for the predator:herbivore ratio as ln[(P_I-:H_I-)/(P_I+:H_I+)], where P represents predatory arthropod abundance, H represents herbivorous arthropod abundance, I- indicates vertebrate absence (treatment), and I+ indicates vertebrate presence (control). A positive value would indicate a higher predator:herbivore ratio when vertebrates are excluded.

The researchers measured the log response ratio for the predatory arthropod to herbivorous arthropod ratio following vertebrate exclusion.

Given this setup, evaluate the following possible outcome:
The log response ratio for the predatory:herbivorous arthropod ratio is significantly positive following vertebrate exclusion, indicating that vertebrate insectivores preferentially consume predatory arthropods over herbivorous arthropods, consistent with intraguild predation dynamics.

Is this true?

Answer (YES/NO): NO